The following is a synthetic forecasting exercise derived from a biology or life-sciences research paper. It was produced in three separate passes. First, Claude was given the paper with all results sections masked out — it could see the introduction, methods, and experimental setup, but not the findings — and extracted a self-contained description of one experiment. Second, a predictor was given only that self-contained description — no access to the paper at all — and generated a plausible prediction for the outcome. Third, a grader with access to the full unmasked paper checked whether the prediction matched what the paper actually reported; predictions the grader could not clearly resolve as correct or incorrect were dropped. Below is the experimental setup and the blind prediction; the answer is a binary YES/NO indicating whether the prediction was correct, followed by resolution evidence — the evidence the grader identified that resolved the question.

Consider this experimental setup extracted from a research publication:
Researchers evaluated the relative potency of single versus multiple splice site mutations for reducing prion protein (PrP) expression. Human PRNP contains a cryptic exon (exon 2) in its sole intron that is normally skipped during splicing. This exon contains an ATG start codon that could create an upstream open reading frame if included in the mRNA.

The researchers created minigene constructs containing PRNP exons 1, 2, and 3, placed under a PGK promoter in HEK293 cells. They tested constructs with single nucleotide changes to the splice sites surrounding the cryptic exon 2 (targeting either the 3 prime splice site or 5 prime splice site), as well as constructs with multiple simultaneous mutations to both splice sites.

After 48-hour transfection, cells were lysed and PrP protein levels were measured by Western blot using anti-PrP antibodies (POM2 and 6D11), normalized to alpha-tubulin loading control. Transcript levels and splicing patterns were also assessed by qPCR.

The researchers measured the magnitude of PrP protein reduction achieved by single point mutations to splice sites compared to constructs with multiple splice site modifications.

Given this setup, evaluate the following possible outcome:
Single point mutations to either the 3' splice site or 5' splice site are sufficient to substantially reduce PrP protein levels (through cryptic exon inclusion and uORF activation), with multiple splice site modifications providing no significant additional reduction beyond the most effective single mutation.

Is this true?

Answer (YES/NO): NO